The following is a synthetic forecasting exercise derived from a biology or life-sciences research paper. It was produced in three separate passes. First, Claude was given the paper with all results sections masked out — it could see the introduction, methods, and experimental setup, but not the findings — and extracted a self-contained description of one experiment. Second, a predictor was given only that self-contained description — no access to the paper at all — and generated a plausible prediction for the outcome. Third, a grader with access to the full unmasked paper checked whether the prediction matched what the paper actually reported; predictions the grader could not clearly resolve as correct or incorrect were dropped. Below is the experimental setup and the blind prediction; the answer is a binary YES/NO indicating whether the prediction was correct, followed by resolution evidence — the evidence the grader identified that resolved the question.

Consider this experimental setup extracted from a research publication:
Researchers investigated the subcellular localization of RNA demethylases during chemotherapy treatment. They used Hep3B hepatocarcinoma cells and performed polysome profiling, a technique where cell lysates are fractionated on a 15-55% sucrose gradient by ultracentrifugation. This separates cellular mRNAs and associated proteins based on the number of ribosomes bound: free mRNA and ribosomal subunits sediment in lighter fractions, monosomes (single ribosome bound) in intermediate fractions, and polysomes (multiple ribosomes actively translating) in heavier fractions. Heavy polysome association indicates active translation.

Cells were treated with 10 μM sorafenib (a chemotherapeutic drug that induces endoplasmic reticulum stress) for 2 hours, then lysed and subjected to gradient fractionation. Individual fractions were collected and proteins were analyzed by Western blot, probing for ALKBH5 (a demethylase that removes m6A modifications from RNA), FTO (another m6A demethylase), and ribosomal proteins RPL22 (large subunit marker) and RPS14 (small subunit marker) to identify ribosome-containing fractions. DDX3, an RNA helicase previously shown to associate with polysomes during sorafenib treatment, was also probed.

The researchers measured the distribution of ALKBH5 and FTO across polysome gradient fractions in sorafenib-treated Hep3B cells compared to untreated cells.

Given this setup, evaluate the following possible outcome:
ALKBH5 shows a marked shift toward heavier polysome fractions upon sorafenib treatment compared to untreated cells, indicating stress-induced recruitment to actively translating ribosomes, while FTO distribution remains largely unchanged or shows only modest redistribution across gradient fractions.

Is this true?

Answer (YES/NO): NO